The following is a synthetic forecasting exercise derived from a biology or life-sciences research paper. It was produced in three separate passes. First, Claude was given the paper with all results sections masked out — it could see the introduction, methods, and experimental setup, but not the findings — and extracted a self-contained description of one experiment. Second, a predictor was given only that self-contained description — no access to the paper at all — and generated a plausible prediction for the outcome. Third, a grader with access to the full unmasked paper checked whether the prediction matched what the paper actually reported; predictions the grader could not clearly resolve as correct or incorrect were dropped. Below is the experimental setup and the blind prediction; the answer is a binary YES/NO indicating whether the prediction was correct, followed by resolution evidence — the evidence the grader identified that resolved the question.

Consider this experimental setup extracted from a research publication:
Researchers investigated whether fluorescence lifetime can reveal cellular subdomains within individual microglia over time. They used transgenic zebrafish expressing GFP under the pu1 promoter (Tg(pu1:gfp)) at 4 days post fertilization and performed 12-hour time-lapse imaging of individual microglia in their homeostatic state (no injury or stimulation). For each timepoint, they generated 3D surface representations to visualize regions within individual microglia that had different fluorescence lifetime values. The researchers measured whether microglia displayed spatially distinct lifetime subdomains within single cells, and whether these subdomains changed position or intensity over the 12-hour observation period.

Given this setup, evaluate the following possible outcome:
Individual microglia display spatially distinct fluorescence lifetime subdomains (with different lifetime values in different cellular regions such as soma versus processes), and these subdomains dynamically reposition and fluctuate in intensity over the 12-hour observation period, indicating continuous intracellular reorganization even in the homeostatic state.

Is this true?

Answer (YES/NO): YES